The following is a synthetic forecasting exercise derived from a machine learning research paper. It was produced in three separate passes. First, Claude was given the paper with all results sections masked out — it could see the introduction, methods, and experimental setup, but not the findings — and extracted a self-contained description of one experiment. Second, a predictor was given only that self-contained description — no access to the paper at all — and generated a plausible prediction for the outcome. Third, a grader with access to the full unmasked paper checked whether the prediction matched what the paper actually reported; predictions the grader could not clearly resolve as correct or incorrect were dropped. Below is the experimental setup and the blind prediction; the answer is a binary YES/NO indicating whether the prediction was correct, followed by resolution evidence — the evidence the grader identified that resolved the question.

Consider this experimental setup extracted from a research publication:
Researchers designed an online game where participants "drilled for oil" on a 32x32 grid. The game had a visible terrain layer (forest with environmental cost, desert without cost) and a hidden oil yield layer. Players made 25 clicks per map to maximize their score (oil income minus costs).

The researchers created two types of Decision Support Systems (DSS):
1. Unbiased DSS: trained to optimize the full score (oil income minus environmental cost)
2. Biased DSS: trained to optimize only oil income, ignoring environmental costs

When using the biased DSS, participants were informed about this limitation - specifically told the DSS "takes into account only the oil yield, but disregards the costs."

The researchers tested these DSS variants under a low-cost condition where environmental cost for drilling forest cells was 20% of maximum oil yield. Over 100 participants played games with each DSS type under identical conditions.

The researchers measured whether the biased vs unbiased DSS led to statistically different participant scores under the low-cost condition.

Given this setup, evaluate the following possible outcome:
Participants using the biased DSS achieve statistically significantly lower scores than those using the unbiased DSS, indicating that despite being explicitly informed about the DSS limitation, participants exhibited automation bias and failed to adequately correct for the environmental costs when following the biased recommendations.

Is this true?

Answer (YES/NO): NO